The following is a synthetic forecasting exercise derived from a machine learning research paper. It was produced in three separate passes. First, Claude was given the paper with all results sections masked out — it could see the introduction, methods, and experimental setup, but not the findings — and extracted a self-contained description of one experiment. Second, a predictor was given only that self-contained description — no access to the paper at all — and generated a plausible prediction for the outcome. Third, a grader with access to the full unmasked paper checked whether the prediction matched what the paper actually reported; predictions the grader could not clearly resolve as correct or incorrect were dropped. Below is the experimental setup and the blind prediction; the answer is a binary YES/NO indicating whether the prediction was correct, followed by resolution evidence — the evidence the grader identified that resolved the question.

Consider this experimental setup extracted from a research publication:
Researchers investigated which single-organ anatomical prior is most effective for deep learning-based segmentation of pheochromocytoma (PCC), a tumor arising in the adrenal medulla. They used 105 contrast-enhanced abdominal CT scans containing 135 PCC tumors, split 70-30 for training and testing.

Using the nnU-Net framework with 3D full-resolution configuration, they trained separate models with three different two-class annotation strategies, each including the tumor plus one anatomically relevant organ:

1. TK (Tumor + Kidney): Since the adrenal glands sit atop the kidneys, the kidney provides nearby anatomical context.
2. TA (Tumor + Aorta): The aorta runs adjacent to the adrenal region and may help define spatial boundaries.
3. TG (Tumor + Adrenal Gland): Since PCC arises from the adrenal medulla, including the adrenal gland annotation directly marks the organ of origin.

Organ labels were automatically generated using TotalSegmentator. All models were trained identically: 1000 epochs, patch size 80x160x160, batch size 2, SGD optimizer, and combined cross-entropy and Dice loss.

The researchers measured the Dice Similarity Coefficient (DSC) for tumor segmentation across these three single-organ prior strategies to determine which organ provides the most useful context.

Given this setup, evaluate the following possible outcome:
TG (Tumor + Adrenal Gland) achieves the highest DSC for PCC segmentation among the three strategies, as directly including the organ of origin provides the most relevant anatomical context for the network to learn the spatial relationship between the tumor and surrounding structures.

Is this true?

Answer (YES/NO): NO